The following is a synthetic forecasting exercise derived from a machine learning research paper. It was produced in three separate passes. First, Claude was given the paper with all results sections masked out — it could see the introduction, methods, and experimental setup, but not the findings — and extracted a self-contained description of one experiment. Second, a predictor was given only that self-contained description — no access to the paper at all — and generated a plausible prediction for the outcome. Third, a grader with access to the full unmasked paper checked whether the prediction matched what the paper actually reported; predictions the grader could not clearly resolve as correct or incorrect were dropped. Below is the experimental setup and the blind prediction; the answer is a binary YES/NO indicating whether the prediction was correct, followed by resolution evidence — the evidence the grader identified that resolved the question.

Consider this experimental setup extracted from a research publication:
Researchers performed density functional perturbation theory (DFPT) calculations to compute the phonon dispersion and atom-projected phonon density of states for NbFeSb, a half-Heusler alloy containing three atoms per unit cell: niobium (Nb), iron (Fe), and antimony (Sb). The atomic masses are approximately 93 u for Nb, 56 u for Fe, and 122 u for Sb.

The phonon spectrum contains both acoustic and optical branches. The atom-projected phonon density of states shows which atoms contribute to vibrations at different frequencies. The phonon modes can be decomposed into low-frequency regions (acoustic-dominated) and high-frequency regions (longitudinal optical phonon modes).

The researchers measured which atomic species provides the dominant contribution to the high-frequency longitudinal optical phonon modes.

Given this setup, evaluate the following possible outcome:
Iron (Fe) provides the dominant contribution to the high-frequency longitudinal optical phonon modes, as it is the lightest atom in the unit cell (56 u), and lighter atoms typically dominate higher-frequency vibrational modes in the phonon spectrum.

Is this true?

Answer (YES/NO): YES